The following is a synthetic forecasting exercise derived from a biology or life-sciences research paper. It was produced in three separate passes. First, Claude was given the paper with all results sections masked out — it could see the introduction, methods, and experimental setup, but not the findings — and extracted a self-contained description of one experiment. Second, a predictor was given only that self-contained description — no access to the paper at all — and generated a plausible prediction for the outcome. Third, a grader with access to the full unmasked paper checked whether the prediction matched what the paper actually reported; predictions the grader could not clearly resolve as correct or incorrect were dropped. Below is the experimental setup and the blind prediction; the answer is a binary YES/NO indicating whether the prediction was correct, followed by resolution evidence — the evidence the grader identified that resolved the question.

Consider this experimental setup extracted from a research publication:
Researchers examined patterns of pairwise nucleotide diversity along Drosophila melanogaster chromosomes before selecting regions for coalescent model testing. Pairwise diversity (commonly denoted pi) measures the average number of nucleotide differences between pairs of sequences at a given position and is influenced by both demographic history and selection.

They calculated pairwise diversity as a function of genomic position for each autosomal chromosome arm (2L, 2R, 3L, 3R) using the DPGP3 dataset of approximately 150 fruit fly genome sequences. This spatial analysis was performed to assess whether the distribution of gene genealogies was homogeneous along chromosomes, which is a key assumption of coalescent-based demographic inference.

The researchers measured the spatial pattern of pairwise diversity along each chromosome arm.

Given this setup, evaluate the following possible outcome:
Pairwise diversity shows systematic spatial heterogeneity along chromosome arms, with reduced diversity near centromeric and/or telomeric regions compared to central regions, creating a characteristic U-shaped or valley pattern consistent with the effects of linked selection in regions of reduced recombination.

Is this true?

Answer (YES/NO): NO